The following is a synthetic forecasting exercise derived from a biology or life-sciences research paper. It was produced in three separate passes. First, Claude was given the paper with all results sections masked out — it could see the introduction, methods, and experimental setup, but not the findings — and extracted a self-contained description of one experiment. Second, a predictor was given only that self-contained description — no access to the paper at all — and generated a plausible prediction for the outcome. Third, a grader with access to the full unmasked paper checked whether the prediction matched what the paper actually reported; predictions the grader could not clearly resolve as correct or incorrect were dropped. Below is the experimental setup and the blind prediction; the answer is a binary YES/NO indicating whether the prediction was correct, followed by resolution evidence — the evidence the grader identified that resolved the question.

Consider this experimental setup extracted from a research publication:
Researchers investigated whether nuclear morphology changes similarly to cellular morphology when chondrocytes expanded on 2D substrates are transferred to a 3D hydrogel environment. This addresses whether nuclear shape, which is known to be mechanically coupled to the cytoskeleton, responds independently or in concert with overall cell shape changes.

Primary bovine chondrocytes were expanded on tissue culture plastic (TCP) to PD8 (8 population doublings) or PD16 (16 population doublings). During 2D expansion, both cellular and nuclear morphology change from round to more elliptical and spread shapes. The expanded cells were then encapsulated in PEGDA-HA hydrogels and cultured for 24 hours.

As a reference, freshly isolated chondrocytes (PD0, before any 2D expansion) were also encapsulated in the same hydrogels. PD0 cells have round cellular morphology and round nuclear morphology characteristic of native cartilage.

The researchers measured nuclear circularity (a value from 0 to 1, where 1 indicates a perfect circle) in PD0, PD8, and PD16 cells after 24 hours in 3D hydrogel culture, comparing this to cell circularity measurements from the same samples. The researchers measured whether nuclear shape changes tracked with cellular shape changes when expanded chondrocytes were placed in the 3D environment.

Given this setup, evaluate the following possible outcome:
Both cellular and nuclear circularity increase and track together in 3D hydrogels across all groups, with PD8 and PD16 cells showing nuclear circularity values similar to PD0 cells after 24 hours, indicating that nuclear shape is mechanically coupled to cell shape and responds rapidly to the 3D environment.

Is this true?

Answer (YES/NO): NO